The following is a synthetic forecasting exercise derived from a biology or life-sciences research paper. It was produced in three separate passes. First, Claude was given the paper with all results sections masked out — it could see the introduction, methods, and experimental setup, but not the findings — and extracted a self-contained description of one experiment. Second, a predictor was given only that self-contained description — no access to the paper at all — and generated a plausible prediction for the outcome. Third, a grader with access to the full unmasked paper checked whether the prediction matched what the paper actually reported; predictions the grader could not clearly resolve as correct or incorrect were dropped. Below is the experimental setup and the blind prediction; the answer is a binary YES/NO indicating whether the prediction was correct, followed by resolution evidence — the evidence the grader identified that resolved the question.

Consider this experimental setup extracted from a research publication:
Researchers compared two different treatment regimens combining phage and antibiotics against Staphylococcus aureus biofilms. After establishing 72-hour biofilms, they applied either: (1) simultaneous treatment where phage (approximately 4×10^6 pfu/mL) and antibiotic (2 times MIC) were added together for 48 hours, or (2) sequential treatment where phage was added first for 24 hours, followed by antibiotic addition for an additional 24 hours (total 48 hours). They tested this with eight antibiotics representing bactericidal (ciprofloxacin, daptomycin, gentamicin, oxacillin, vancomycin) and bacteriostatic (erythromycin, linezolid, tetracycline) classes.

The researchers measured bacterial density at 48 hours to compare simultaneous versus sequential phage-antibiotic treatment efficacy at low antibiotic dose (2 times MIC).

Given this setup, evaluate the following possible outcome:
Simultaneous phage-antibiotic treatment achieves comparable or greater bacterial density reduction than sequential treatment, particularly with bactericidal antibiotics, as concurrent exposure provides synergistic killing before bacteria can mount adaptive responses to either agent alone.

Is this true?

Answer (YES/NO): NO